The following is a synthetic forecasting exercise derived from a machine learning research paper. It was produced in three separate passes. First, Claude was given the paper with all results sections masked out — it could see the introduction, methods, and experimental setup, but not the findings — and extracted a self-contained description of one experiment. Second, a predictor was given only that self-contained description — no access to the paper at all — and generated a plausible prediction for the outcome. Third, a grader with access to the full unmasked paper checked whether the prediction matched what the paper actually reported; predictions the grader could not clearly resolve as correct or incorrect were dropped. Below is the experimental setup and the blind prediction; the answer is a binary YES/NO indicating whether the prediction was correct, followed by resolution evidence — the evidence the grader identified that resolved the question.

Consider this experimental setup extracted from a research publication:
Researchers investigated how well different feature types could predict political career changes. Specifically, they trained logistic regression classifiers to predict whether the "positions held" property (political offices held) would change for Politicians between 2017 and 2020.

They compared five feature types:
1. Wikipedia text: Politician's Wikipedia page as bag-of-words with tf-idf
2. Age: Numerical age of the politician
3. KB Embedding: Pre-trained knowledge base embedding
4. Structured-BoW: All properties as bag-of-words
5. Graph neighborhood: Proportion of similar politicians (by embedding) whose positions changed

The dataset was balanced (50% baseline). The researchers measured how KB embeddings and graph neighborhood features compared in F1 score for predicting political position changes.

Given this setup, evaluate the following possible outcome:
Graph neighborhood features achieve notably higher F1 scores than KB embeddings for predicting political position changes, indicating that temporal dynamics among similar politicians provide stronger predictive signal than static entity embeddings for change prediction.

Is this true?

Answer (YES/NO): NO